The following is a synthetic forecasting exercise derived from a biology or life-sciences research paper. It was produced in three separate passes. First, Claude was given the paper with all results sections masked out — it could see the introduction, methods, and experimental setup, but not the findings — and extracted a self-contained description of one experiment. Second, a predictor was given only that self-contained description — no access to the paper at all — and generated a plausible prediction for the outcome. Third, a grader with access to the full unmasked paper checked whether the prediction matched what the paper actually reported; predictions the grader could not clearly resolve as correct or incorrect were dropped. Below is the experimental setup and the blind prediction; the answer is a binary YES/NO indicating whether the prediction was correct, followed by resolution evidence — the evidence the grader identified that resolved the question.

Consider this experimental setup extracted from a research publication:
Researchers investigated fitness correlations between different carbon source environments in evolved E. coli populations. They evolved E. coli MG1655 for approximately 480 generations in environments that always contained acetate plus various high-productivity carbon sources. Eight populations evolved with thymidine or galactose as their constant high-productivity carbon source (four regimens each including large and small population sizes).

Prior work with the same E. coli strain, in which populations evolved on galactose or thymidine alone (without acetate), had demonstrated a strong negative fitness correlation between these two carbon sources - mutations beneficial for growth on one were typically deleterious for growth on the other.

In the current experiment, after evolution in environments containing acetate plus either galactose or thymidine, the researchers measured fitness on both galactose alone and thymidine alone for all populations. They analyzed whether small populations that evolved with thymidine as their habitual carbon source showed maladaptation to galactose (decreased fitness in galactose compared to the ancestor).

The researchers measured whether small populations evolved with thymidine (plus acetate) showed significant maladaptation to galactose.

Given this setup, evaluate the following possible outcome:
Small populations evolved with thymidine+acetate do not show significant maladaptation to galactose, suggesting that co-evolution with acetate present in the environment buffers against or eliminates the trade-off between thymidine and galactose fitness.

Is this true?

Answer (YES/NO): YES